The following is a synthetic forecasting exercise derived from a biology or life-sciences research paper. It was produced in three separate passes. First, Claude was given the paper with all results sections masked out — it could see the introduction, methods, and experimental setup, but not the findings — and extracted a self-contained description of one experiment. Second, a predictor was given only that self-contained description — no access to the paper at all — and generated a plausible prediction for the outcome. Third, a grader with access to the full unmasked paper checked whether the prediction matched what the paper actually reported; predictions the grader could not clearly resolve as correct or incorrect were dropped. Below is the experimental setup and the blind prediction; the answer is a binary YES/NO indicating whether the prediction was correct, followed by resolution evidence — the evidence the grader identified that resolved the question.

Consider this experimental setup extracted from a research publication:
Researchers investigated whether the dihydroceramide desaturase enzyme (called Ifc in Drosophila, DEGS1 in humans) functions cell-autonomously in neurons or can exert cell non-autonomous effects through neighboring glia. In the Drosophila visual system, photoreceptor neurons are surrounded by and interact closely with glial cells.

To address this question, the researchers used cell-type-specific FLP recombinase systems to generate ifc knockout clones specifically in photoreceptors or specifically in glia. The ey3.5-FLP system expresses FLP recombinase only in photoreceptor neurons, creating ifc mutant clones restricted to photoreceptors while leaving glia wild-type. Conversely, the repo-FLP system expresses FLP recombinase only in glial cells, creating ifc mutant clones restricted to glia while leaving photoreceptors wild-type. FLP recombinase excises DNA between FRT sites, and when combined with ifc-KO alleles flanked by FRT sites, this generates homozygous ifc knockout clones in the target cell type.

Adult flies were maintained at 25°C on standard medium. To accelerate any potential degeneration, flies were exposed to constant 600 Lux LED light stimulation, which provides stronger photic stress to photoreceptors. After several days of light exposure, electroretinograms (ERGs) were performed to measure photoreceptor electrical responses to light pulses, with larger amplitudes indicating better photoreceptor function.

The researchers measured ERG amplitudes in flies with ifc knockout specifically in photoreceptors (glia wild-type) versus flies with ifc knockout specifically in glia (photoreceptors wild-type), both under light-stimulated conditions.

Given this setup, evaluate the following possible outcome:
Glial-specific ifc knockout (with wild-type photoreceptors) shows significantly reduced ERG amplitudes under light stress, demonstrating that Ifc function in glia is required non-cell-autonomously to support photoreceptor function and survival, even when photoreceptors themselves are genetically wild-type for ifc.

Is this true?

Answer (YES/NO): NO